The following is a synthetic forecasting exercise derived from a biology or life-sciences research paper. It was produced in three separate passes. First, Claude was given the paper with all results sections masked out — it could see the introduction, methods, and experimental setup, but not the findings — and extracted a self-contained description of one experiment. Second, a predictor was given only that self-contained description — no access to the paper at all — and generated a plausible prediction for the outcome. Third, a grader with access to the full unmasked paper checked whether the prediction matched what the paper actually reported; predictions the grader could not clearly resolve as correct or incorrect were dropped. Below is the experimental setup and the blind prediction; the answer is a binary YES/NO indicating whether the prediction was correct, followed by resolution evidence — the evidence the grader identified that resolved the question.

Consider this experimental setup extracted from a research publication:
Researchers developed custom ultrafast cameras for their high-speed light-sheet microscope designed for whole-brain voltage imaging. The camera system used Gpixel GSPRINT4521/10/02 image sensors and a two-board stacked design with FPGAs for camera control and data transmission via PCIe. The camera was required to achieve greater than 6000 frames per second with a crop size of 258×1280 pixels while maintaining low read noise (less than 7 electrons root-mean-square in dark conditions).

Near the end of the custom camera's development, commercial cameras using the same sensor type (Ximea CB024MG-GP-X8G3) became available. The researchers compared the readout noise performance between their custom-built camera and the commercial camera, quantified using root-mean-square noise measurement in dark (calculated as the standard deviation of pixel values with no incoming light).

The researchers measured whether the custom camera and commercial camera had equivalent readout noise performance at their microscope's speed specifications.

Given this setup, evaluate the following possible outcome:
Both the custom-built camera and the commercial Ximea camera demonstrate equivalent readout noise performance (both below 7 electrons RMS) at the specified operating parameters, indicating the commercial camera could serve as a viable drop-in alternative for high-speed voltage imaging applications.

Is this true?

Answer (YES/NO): YES